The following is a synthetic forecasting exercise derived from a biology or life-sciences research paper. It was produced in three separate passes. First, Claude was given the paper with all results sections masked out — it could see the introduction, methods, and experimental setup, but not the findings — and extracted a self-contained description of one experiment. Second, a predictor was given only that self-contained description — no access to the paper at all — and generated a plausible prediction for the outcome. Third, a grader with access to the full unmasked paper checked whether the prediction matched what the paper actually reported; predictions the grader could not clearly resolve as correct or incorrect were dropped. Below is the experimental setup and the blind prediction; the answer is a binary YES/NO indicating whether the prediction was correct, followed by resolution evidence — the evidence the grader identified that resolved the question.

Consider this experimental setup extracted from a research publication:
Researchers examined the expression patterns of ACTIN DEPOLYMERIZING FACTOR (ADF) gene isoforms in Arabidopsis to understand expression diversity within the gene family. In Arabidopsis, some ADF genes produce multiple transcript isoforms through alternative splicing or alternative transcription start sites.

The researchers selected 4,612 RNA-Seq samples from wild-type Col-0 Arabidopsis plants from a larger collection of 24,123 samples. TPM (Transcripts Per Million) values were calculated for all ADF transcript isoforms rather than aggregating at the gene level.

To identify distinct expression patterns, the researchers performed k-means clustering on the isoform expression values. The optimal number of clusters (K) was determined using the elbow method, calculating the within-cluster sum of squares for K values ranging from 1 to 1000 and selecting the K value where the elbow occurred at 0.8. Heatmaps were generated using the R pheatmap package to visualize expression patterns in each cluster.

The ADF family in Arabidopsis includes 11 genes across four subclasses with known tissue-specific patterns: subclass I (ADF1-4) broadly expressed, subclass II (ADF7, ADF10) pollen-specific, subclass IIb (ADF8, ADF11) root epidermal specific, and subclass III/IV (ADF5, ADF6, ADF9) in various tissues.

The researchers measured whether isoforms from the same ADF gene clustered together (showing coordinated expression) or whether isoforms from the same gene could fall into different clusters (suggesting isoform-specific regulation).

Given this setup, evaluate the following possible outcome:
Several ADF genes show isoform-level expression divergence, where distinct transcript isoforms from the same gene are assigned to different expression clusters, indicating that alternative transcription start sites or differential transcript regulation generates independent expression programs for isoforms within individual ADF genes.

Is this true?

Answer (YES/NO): YES